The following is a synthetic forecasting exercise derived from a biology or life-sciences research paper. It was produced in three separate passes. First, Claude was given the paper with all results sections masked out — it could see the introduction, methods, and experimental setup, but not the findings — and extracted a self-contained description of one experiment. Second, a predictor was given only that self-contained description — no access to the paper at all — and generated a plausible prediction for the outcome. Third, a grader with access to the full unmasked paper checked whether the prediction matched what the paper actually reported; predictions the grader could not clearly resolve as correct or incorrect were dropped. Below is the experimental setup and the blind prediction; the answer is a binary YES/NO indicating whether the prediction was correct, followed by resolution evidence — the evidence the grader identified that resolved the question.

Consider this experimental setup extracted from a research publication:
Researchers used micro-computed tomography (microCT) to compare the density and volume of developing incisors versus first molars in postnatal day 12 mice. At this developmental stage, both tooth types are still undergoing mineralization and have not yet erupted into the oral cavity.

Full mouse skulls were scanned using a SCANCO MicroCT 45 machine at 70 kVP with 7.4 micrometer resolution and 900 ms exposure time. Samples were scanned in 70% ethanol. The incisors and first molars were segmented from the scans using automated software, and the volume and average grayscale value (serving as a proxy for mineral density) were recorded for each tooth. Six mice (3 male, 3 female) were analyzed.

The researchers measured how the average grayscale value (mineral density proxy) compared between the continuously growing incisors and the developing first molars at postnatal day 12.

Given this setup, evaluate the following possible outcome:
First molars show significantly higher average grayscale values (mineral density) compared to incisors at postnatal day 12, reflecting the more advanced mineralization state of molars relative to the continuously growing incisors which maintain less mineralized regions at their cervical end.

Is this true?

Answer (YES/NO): NO